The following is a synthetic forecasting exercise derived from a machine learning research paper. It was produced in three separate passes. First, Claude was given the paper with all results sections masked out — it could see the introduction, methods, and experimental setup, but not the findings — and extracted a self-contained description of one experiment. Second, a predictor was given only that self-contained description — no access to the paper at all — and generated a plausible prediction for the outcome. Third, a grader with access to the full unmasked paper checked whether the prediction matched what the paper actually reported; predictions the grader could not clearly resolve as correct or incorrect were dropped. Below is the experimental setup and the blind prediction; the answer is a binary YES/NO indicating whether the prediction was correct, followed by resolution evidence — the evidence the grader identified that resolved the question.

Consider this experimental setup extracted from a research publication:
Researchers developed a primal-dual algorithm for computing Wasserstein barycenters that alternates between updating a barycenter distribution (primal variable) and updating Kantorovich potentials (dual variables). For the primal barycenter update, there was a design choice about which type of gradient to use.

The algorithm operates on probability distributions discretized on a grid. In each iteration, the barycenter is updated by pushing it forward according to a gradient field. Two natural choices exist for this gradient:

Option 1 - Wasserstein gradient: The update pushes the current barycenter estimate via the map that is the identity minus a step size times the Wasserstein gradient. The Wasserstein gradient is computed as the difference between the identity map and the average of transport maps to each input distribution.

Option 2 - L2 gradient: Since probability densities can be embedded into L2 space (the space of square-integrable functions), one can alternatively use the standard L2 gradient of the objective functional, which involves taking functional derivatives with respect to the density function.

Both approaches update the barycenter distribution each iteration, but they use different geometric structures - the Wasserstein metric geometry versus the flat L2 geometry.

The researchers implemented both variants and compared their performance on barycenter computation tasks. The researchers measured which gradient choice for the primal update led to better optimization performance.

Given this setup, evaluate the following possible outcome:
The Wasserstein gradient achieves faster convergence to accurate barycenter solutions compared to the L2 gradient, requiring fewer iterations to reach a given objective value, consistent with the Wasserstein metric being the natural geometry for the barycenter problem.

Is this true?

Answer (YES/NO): YES